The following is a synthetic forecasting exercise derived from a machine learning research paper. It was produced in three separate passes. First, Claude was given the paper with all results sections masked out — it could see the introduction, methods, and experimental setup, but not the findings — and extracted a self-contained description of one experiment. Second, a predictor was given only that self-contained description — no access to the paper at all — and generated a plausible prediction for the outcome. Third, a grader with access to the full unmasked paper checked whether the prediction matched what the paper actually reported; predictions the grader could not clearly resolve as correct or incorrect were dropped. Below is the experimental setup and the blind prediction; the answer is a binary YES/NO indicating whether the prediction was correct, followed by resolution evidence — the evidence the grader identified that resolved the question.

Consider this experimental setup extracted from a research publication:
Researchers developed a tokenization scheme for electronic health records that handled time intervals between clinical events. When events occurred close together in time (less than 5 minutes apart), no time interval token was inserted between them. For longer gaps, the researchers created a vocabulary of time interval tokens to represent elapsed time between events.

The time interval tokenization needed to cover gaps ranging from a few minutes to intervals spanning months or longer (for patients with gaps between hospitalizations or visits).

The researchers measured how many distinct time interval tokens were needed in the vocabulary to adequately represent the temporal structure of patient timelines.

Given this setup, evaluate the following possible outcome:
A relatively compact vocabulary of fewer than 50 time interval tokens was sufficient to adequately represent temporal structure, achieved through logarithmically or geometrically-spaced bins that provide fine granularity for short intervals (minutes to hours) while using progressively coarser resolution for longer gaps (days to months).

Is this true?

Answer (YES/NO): YES